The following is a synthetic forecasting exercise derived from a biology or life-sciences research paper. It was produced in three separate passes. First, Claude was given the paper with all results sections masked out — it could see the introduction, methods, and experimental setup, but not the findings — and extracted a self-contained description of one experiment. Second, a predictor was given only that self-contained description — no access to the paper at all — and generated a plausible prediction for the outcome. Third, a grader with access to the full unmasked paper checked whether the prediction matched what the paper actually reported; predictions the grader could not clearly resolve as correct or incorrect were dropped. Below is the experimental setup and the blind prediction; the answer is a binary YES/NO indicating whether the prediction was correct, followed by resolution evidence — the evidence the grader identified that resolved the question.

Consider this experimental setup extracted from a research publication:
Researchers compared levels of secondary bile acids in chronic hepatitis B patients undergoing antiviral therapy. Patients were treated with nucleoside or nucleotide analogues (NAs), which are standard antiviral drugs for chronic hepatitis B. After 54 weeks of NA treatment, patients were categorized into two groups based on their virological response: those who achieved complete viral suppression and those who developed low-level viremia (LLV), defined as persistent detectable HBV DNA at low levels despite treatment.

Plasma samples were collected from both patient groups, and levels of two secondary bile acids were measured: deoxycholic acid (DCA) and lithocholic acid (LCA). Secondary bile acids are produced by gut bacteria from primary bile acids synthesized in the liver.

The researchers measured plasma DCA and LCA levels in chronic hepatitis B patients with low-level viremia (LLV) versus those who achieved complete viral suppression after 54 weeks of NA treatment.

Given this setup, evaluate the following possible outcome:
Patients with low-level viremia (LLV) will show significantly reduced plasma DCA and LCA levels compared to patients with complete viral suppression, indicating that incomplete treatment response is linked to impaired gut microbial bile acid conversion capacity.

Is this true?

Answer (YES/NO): NO